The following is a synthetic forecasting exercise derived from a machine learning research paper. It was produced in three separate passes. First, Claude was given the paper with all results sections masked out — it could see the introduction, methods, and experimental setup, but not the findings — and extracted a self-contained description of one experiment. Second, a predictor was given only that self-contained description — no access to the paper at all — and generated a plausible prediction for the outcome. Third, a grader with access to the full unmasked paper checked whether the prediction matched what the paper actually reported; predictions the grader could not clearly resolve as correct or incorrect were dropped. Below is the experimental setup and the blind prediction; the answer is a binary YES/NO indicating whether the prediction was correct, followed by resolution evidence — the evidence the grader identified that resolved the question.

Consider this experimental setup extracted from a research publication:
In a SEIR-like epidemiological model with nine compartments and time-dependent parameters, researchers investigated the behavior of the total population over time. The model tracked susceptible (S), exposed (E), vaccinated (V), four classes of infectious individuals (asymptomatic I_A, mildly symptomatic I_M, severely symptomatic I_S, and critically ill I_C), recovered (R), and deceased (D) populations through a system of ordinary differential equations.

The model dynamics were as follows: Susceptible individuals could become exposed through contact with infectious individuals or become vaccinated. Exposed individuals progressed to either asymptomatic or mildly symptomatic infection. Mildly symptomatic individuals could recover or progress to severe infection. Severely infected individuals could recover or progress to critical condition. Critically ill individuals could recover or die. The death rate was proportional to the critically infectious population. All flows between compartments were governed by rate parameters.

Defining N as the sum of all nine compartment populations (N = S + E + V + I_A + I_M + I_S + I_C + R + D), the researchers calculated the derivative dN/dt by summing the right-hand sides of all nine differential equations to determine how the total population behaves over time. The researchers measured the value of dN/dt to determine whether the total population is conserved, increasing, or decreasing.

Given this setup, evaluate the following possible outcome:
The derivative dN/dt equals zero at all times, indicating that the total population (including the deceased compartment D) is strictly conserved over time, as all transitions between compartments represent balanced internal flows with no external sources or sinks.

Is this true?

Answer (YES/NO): YES